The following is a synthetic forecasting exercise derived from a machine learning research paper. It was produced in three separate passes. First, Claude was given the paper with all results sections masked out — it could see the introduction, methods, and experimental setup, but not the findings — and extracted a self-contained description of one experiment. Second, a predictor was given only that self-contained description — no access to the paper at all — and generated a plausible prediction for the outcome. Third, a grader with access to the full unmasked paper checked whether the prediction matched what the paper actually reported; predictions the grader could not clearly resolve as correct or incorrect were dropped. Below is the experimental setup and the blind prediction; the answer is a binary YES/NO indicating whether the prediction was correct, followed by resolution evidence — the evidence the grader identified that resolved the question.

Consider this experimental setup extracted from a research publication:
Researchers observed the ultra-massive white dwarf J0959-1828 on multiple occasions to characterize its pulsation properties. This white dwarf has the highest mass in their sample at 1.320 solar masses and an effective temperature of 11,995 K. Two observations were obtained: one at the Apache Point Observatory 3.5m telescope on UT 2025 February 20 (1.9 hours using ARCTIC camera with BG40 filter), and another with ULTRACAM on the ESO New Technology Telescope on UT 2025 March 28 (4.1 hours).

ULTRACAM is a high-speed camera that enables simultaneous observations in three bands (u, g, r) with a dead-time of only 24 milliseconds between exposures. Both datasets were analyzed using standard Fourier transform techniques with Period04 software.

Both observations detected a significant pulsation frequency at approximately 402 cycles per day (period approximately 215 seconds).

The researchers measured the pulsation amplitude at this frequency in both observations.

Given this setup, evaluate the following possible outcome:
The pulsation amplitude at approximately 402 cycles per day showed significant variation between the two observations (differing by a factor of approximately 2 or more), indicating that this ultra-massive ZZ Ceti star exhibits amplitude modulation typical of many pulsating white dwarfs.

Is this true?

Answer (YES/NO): YES